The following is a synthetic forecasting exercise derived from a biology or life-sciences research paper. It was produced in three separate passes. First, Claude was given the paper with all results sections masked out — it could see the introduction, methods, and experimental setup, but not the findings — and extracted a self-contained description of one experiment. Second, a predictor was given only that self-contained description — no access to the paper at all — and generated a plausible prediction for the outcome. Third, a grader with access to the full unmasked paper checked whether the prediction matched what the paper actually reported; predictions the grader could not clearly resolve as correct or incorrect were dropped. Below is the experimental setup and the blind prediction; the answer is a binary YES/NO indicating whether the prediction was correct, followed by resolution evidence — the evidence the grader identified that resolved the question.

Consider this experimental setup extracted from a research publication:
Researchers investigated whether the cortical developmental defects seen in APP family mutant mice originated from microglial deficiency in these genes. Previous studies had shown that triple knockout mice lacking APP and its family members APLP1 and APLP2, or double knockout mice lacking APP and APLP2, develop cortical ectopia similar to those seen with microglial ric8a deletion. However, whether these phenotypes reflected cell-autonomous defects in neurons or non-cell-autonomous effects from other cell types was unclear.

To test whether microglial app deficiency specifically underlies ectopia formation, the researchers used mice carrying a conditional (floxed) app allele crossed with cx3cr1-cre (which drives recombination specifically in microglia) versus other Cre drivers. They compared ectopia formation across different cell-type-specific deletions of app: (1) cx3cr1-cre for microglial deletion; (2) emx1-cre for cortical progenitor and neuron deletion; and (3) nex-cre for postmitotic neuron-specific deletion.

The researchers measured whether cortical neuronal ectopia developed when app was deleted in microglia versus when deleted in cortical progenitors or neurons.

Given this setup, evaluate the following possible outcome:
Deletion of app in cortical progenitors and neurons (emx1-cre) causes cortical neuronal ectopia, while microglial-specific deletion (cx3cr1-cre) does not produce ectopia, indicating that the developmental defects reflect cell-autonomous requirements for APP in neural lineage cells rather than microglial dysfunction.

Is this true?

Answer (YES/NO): NO